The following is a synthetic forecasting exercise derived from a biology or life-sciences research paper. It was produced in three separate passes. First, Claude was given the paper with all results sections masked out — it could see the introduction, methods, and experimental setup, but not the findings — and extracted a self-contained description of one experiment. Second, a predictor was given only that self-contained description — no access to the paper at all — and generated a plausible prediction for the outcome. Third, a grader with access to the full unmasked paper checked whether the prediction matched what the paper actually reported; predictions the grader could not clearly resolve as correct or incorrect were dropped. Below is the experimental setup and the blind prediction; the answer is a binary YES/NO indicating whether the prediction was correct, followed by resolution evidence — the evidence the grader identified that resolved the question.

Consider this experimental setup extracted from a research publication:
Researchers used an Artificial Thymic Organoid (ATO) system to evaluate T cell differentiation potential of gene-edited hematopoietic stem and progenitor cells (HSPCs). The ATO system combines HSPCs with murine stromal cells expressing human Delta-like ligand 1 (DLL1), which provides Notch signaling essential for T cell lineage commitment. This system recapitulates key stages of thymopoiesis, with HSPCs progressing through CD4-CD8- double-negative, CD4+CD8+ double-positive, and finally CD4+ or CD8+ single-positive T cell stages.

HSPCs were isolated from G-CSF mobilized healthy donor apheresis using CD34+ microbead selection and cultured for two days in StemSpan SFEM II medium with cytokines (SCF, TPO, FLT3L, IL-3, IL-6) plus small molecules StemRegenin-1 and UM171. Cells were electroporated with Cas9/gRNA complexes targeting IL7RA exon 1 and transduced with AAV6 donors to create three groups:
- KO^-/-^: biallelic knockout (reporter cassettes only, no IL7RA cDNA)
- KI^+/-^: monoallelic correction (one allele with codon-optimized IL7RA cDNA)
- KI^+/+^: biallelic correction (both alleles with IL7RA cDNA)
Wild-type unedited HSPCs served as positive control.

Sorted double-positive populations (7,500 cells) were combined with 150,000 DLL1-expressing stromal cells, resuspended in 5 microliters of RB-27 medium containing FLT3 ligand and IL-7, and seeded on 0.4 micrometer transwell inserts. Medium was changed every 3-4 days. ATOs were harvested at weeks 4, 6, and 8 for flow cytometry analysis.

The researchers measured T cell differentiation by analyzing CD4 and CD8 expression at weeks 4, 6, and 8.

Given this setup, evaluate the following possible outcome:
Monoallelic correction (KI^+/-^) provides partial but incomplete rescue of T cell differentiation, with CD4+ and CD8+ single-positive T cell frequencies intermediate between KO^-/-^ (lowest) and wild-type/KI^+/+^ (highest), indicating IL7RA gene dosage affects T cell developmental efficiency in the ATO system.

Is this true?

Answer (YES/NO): NO